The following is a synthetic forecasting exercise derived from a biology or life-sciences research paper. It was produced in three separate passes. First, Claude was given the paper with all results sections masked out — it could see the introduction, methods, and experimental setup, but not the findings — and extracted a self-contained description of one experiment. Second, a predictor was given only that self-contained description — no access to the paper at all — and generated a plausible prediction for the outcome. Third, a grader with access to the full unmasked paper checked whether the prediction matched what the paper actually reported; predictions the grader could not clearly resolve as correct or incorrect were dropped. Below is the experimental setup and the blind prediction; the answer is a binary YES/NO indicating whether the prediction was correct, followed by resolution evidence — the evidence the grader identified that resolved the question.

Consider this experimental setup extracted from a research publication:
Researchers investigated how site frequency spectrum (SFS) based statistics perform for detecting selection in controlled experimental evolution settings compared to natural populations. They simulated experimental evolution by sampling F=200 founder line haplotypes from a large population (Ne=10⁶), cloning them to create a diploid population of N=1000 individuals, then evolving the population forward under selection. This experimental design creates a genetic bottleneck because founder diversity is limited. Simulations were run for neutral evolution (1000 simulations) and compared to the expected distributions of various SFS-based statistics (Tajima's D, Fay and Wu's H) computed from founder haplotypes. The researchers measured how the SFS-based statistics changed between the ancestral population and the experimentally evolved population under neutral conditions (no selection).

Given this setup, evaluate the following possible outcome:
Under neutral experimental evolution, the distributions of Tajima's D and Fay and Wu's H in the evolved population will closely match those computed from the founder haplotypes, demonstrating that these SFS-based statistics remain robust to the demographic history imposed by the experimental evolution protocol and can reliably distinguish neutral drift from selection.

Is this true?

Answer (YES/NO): NO